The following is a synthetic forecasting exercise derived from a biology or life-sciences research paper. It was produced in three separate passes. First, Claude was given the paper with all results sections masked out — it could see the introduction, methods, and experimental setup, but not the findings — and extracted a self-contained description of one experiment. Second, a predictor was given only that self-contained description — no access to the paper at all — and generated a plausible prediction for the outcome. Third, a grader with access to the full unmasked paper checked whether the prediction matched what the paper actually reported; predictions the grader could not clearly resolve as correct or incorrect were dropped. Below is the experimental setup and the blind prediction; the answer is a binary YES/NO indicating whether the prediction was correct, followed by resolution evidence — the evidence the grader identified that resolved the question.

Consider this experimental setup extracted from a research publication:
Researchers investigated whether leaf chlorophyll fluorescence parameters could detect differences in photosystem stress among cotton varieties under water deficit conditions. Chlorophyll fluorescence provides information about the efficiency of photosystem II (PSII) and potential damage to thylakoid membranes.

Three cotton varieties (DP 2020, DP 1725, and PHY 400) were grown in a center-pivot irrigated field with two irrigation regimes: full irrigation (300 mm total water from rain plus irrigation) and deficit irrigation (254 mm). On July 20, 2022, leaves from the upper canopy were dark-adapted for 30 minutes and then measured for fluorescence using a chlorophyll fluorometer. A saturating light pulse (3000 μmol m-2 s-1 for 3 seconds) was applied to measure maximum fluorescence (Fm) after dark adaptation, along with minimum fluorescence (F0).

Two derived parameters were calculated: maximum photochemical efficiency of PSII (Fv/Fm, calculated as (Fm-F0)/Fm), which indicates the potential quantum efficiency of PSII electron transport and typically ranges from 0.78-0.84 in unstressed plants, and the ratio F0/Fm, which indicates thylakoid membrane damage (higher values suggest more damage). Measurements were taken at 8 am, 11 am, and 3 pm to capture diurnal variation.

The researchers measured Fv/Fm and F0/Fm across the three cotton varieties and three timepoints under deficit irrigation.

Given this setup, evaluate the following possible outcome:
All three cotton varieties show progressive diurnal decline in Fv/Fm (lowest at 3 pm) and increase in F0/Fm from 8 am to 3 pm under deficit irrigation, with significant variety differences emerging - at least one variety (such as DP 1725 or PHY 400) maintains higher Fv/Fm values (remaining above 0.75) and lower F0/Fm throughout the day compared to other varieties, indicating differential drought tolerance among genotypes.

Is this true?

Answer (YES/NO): NO